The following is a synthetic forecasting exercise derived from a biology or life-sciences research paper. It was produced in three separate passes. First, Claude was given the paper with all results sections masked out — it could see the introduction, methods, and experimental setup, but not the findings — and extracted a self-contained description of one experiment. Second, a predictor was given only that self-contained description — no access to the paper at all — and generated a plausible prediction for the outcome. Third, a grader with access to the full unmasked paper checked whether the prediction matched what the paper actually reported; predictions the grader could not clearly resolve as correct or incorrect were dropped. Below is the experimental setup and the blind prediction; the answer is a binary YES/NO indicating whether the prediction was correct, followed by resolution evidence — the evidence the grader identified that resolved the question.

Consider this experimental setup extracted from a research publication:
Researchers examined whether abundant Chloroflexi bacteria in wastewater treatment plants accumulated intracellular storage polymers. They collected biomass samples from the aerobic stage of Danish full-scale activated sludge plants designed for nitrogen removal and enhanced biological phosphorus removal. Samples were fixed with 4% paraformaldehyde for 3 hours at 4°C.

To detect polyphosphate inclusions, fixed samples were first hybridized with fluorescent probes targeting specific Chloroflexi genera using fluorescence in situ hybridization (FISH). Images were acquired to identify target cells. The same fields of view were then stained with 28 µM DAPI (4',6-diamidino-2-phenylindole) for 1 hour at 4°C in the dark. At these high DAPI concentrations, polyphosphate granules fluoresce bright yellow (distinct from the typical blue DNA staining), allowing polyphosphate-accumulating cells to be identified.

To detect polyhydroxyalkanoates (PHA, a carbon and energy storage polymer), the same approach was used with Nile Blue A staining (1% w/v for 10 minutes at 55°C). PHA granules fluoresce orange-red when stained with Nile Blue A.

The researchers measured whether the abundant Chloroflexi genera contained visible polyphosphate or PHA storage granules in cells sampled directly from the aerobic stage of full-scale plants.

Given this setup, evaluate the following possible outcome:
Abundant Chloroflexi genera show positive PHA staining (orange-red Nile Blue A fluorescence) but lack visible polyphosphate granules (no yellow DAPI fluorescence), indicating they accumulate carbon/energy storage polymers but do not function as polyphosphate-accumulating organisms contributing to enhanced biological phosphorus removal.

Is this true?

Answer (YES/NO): NO